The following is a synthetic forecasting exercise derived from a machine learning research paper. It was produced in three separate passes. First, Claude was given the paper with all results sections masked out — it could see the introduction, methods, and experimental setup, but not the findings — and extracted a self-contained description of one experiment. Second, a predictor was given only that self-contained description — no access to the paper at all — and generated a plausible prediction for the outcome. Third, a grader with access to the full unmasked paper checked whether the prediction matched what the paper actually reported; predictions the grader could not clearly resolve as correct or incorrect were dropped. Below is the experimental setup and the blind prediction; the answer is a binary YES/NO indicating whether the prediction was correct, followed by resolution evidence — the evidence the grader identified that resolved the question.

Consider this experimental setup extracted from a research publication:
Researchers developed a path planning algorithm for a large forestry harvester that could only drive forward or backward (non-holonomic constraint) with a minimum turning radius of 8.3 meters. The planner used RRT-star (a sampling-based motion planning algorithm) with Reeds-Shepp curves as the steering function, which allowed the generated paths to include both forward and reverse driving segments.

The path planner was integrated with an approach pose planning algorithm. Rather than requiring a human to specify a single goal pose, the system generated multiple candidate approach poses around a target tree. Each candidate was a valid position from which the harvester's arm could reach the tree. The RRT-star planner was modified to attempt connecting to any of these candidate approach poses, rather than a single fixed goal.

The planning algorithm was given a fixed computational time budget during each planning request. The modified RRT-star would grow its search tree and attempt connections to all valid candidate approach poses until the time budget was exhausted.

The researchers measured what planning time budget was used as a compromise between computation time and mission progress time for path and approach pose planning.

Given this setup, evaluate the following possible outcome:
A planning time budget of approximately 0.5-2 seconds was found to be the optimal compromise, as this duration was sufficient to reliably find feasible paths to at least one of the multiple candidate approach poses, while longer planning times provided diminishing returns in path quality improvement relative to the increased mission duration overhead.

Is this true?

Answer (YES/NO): NO